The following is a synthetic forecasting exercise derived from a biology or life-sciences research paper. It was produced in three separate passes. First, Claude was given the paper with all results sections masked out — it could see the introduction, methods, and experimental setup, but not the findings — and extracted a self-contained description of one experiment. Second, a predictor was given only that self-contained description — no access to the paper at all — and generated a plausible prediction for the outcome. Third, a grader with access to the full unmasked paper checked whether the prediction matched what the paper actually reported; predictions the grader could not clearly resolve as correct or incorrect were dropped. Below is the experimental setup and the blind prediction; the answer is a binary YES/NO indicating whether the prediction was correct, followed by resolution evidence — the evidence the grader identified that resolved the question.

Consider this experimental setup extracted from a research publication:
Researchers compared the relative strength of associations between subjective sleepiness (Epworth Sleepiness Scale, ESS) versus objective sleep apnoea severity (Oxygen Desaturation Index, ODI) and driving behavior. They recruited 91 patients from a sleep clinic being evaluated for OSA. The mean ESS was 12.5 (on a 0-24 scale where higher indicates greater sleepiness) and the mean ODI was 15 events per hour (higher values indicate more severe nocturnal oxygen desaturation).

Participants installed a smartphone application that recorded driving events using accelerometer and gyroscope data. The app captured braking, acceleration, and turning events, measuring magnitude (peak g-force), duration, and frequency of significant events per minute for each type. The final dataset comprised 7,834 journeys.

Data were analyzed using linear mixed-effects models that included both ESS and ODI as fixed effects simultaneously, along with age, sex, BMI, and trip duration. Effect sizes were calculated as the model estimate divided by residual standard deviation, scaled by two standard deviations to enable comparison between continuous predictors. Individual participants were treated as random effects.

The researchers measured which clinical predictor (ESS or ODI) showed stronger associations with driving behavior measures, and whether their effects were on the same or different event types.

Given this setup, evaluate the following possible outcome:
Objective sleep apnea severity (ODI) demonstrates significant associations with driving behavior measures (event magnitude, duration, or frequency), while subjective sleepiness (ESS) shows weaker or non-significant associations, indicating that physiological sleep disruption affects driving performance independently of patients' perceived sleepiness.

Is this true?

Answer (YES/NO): NO